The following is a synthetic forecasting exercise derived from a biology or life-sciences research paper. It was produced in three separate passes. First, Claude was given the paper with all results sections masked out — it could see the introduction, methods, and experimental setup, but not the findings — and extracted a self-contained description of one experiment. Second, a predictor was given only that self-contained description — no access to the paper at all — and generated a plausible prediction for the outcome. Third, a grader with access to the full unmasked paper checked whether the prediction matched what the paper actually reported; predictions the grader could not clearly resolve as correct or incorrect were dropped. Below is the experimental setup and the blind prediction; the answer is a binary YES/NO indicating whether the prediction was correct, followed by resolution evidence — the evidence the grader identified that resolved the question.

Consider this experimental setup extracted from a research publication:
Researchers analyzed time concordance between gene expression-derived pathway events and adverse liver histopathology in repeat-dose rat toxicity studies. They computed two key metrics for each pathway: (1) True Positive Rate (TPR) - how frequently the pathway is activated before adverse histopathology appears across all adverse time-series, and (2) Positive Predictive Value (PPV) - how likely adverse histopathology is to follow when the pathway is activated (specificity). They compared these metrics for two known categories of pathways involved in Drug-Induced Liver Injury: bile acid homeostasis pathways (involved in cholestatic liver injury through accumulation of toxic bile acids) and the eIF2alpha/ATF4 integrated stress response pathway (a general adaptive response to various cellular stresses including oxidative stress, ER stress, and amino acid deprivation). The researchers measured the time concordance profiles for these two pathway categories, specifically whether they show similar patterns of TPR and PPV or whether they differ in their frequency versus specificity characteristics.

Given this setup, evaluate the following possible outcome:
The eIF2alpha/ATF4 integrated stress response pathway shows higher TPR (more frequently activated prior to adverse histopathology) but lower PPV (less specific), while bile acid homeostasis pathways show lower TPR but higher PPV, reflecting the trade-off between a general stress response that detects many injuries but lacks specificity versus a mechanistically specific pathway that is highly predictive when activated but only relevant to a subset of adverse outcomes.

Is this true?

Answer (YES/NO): YES